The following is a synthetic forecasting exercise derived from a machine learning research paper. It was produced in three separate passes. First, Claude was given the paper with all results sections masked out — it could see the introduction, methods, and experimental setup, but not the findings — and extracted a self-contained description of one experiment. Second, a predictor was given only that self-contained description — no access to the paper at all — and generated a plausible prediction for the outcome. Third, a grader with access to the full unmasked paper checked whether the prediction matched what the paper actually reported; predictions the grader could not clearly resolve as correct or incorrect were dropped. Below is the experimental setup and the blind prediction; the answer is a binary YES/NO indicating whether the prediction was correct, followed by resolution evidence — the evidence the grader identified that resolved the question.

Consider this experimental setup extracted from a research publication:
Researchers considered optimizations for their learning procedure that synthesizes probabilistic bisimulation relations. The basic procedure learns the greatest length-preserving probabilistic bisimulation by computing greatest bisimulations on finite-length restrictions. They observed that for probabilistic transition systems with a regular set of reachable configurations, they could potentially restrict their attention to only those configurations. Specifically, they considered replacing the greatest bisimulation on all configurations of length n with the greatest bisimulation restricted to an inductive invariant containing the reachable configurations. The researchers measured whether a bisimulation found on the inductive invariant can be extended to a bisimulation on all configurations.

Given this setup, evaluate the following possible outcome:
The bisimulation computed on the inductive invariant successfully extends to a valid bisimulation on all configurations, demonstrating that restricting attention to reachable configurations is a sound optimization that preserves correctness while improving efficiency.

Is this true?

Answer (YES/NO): YES